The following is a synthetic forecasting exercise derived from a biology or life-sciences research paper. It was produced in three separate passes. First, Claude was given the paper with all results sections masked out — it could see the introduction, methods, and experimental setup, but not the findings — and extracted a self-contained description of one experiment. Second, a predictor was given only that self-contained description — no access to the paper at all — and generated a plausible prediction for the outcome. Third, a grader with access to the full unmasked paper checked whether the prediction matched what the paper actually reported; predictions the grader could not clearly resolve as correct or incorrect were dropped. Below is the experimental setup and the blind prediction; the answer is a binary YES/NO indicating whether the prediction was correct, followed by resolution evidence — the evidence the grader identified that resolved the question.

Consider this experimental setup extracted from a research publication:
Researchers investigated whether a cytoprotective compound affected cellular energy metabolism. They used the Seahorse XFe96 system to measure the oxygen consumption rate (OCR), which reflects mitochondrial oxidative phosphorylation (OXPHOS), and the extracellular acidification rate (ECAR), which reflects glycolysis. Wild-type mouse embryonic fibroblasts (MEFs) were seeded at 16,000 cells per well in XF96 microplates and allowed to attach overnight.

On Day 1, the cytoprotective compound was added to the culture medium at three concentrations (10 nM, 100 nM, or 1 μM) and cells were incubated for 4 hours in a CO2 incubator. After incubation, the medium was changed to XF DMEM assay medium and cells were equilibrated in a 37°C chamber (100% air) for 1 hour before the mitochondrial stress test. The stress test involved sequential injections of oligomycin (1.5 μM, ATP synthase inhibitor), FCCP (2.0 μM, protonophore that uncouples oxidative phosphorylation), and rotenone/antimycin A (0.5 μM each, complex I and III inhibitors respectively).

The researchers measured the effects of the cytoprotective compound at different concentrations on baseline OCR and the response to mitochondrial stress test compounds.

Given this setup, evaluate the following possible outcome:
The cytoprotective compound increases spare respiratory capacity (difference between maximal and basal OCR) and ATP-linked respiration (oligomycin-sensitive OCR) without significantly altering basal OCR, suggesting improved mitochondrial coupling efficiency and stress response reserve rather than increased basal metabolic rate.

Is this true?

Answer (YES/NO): NO